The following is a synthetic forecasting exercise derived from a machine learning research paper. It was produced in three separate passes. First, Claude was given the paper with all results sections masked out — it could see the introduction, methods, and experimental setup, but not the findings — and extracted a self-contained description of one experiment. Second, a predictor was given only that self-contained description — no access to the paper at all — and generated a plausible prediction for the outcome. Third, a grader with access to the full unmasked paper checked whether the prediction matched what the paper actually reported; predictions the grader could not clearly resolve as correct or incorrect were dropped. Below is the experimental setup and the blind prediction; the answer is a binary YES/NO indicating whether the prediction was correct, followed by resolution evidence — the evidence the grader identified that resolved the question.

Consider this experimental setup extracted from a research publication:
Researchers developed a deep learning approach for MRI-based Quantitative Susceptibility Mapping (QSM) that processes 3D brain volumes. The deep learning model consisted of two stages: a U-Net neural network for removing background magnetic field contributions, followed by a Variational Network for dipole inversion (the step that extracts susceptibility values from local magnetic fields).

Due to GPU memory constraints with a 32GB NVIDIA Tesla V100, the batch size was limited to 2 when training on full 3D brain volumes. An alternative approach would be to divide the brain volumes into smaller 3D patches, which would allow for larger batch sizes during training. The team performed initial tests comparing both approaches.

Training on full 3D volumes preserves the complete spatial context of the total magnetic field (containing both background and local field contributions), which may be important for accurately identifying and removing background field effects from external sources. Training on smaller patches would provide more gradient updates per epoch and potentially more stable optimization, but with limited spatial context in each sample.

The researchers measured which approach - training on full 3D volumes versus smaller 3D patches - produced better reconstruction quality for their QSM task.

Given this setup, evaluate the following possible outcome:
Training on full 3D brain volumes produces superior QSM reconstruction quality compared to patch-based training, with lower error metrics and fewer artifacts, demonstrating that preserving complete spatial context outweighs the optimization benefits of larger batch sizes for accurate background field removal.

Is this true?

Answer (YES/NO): YES